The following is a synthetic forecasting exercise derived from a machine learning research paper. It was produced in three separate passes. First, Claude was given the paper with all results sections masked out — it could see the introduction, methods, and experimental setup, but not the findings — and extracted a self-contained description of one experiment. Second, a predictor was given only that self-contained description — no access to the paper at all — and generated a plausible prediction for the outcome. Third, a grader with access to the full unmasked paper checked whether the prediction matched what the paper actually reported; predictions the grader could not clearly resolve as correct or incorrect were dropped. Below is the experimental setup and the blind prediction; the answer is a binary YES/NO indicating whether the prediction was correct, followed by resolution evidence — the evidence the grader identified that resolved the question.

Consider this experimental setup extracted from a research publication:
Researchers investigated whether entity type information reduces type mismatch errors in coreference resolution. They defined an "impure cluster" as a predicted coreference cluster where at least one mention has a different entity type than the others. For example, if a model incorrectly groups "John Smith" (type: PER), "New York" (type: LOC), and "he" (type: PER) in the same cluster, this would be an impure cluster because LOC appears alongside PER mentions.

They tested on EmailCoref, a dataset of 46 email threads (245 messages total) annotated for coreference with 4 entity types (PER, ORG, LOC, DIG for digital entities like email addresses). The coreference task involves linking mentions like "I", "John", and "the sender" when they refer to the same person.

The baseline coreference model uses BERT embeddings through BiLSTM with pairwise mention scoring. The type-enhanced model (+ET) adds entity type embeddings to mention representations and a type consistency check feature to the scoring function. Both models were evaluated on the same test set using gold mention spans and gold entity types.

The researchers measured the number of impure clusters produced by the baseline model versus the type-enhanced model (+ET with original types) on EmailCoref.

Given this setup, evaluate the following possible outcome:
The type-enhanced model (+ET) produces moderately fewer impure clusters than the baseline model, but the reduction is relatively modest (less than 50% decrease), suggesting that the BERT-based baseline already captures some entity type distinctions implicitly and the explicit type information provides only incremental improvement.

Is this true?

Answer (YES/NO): NO